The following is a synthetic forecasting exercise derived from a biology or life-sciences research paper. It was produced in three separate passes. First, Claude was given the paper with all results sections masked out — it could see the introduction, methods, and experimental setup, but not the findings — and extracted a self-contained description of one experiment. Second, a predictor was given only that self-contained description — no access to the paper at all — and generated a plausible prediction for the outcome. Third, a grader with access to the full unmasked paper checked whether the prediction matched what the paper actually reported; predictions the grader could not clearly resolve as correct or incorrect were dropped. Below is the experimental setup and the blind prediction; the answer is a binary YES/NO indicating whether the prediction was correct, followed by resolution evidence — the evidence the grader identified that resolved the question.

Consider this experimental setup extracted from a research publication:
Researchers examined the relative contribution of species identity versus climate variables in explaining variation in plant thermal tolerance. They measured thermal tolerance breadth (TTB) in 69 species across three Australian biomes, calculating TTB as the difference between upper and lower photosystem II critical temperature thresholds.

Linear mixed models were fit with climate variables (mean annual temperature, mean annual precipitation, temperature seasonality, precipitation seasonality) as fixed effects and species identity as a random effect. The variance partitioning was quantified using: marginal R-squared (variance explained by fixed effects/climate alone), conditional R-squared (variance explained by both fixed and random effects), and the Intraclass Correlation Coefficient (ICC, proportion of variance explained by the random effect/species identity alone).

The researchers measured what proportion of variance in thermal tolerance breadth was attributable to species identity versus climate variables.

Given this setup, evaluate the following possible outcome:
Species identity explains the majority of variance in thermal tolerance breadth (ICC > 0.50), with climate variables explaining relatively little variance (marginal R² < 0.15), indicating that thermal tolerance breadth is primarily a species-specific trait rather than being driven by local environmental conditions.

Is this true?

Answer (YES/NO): NO